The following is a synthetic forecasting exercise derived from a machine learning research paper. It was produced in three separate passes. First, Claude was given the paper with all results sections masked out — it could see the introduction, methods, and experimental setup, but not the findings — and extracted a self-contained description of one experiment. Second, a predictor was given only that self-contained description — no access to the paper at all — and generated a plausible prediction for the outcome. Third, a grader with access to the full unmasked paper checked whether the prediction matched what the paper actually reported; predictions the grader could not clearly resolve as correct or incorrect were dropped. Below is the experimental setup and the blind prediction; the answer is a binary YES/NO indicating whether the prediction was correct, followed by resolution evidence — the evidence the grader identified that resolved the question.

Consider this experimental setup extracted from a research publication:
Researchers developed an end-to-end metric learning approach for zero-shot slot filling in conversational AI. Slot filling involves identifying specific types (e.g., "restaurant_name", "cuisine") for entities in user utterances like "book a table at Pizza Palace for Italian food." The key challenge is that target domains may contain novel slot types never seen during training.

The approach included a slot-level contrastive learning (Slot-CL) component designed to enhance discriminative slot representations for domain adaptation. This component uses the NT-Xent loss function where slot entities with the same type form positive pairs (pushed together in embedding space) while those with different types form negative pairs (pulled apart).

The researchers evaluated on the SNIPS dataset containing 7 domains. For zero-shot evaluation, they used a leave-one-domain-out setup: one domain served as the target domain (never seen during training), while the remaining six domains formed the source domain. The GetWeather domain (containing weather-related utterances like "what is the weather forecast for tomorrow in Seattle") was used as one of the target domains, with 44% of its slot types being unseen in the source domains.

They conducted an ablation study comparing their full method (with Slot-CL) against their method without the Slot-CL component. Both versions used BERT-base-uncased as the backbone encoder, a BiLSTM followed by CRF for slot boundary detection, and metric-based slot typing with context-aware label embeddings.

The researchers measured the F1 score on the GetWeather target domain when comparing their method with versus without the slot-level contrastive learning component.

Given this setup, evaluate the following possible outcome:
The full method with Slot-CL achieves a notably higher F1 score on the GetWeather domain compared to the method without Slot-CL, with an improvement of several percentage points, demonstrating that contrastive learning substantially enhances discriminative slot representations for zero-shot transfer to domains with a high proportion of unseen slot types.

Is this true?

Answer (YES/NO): NO